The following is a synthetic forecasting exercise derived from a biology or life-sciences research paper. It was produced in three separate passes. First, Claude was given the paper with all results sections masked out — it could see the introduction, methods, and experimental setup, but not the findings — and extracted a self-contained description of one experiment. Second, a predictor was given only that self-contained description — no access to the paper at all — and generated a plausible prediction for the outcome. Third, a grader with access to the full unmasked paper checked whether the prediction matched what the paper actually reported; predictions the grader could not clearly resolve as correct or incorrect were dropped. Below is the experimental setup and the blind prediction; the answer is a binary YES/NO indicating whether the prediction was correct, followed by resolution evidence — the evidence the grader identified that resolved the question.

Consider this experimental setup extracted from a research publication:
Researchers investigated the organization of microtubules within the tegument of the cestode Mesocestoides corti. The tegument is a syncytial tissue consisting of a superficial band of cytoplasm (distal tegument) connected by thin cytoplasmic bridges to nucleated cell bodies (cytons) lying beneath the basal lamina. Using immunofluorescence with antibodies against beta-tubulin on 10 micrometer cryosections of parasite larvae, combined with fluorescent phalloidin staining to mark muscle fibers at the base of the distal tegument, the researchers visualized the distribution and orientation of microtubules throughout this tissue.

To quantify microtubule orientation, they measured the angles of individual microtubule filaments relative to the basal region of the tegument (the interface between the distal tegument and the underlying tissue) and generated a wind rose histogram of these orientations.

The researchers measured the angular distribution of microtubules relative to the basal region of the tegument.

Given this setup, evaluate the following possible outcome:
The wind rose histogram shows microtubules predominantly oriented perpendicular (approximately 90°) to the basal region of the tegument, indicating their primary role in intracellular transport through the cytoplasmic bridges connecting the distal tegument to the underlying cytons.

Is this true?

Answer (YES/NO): YES